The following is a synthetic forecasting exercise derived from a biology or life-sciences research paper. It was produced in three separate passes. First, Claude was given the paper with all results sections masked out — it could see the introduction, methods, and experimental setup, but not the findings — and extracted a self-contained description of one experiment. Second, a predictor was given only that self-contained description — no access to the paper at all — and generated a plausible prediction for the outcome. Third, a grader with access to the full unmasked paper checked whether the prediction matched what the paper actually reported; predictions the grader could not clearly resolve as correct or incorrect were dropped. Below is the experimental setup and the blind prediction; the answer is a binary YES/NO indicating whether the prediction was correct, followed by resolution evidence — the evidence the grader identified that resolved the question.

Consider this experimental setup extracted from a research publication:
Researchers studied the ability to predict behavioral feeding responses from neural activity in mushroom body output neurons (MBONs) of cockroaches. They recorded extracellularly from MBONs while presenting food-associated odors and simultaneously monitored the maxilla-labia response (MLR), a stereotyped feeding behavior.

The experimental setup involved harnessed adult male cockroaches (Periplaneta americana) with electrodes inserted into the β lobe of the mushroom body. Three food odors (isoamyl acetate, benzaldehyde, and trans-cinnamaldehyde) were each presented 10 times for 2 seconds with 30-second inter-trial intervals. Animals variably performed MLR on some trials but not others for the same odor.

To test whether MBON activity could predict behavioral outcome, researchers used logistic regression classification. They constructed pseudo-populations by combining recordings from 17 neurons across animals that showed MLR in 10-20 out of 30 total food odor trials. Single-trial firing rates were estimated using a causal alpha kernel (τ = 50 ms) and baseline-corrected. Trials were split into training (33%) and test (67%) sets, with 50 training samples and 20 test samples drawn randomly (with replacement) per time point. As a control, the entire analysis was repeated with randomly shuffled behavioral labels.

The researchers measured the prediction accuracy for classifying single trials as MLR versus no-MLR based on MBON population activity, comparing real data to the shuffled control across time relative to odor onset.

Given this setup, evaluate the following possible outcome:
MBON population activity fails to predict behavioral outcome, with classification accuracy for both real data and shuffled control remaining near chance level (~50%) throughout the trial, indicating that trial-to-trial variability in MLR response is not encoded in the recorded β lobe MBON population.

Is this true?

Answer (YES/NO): NO